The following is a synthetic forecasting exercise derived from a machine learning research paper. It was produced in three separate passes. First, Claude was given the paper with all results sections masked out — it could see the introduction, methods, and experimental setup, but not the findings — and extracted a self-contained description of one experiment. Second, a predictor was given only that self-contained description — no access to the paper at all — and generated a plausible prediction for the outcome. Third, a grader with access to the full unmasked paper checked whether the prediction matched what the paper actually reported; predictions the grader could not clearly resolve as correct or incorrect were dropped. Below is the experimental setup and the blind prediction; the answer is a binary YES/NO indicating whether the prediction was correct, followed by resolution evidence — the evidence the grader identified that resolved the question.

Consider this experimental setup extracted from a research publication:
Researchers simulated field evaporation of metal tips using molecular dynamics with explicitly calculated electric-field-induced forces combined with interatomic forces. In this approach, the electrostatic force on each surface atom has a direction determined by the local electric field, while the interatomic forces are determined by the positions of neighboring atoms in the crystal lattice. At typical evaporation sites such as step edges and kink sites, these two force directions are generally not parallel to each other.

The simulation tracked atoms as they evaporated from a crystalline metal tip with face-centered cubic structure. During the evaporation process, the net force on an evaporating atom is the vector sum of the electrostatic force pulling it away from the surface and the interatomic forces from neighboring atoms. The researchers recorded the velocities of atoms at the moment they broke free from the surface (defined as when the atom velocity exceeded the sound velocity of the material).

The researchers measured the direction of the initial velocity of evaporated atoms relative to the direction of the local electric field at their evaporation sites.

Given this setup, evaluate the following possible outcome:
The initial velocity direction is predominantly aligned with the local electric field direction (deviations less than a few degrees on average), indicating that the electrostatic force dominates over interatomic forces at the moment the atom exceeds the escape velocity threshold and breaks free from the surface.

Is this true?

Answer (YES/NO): NO